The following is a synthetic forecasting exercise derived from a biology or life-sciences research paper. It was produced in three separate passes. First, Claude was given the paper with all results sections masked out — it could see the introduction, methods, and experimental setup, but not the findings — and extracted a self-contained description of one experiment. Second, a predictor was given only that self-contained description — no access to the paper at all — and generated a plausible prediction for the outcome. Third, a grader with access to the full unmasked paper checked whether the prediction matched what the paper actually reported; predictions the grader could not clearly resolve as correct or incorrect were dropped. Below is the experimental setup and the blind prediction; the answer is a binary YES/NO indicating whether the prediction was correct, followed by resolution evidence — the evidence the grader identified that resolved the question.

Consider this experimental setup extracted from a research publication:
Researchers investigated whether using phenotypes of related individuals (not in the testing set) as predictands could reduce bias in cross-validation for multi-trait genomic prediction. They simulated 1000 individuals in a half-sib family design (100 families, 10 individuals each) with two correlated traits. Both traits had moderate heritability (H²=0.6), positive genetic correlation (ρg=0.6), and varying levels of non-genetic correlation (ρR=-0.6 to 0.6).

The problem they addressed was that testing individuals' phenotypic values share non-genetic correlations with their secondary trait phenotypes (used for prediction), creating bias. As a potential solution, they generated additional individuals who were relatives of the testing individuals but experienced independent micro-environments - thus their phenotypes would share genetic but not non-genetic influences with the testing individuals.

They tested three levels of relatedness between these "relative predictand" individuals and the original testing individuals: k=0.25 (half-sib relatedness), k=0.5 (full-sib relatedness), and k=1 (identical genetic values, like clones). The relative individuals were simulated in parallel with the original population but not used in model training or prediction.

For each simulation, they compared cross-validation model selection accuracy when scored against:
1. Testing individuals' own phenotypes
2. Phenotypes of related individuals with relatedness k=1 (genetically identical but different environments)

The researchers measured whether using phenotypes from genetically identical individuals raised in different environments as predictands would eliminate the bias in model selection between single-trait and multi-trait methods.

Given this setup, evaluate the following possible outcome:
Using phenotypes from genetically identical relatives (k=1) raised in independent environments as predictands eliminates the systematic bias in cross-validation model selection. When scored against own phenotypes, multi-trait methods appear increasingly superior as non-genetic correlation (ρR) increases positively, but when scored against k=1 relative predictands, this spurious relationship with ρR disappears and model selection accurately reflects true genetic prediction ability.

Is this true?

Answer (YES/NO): YES